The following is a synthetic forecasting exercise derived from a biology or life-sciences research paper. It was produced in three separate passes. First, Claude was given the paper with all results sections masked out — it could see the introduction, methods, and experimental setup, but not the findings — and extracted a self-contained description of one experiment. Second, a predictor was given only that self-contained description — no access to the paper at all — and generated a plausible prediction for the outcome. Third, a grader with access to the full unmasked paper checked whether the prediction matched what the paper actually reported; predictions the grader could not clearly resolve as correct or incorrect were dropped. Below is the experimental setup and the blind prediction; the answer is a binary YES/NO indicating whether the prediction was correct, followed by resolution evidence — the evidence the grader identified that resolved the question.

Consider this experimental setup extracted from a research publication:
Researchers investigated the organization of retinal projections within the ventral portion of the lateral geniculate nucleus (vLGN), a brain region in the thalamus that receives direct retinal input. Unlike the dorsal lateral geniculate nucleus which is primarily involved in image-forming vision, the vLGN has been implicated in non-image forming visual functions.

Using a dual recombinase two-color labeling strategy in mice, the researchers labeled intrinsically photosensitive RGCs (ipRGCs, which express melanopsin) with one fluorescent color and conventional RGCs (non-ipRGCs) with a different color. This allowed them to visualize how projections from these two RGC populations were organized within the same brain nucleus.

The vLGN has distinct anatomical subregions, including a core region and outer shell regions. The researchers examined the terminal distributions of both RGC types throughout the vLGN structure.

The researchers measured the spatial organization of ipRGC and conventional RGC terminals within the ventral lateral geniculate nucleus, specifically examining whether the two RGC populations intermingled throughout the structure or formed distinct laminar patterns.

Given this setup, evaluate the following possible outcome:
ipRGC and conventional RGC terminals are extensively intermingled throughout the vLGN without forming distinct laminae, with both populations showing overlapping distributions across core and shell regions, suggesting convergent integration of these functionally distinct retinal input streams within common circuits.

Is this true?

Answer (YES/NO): NO